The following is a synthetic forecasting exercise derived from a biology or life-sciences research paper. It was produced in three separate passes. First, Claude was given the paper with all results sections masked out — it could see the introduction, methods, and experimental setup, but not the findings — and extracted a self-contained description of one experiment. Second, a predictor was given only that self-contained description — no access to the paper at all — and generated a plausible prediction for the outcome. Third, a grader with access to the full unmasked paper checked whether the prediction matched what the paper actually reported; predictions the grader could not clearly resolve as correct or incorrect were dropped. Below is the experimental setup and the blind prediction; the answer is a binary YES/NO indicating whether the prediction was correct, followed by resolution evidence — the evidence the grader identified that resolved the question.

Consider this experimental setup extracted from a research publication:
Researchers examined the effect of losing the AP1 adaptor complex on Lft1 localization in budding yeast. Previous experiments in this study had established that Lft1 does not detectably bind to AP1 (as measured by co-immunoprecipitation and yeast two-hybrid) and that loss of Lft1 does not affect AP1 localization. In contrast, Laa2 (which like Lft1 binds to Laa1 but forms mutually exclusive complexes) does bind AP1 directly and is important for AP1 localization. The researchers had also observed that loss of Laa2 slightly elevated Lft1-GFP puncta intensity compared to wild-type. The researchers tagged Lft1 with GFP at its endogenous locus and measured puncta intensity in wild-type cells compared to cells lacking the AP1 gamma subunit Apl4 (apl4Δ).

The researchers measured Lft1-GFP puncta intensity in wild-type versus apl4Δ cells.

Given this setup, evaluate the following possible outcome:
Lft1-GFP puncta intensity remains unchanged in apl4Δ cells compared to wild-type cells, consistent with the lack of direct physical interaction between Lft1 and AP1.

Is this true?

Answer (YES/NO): NO